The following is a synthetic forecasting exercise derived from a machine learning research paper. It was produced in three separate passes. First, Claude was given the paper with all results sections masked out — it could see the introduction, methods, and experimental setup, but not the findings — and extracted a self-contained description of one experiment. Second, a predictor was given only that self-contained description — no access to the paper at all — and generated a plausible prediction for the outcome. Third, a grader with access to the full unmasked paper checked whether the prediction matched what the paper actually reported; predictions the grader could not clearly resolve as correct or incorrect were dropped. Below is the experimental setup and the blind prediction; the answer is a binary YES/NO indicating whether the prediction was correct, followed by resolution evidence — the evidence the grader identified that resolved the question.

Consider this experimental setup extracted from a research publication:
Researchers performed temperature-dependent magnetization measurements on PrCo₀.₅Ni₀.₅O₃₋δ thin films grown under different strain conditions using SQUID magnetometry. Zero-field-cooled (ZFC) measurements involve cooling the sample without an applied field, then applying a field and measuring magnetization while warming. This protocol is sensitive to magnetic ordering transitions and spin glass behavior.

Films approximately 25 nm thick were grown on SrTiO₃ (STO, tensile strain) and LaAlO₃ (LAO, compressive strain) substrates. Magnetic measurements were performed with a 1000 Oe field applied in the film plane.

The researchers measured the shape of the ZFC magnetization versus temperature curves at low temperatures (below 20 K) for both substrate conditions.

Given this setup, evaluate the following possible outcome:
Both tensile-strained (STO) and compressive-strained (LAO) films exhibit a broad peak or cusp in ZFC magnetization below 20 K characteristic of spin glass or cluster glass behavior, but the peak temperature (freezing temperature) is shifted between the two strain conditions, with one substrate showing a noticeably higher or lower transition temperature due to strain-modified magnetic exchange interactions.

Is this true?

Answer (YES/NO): NO